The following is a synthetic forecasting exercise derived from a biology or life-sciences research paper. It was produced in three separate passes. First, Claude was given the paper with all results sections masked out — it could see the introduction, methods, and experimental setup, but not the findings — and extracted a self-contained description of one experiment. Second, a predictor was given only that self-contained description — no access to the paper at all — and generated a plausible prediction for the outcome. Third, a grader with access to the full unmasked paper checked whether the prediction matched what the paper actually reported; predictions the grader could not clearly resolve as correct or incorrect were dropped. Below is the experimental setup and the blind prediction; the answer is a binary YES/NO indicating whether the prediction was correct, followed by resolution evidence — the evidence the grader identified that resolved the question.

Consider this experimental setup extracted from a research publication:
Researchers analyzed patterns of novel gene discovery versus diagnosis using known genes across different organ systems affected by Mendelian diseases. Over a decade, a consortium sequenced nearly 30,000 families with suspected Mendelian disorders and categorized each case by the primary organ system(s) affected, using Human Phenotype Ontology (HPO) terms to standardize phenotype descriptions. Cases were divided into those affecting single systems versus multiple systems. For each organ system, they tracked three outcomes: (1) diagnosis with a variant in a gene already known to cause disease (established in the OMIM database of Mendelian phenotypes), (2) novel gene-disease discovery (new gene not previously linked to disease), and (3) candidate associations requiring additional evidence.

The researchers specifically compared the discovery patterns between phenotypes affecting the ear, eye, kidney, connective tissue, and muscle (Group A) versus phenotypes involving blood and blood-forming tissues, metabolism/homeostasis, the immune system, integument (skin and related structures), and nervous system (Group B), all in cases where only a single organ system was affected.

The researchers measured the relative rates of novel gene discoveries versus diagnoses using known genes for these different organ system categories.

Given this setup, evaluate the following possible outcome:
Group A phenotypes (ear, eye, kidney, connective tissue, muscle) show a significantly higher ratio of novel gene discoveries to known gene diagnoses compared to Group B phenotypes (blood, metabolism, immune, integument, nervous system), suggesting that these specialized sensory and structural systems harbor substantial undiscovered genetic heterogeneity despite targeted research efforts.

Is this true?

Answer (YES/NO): NO